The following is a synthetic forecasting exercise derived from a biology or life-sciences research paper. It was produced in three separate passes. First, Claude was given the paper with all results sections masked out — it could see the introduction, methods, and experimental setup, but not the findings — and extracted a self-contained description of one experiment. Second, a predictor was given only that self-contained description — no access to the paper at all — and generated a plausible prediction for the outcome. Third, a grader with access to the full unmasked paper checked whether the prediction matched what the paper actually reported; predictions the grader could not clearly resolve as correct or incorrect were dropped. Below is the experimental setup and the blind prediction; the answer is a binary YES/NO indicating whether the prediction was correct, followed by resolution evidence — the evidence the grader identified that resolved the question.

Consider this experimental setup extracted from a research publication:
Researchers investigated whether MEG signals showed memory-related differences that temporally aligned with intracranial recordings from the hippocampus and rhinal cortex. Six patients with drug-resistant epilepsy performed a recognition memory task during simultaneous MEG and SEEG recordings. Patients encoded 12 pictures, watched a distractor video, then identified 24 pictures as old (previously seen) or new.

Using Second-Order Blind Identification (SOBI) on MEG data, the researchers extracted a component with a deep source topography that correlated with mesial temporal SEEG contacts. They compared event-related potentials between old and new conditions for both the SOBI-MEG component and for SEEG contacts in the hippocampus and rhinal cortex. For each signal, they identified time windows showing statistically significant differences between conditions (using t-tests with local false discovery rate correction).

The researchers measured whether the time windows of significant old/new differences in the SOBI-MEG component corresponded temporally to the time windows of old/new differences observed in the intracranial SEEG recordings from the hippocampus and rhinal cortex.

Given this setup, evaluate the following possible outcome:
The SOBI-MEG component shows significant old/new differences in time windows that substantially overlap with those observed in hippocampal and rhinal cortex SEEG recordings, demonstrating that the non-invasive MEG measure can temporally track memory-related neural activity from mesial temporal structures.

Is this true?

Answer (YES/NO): YES